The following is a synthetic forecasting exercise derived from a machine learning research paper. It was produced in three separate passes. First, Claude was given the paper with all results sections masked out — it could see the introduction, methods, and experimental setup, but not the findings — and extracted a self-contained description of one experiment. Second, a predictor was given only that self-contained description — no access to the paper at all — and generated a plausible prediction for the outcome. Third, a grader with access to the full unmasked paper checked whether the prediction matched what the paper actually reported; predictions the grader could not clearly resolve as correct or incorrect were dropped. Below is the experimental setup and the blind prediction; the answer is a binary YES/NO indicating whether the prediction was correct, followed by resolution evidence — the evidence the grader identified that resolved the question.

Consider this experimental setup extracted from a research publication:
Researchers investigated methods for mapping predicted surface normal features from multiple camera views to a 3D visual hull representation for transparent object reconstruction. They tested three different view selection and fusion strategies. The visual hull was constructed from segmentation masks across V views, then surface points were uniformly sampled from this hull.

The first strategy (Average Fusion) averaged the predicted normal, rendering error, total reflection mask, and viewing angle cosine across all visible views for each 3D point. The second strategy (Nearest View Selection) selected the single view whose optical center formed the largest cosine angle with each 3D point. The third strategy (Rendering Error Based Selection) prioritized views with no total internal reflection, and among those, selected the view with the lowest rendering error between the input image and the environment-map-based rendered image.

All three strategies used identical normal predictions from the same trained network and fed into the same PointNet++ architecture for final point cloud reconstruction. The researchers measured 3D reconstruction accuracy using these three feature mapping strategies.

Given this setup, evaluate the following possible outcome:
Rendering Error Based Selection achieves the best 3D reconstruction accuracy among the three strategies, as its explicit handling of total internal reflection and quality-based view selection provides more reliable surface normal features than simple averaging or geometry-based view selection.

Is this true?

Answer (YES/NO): YES